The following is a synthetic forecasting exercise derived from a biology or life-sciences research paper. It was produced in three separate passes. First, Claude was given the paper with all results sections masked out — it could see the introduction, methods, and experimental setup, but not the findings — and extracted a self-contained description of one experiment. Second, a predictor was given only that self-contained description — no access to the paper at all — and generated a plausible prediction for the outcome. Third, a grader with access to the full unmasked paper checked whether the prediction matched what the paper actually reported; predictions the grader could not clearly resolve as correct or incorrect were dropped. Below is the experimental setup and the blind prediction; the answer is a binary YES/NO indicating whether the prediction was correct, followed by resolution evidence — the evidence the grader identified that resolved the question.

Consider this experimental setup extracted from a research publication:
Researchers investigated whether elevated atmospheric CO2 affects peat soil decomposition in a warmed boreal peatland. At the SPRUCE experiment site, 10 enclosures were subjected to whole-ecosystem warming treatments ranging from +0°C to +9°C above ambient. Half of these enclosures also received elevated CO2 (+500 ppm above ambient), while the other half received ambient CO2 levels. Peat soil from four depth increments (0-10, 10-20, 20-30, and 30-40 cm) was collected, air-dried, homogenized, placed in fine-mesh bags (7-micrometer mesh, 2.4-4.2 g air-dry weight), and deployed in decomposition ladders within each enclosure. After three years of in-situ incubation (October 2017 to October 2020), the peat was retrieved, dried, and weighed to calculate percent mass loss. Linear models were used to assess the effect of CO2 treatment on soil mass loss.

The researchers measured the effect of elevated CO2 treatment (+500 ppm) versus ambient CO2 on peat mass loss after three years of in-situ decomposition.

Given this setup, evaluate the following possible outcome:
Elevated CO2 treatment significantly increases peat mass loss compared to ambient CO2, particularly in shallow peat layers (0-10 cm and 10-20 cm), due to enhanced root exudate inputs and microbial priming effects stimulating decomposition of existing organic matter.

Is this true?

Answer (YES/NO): NO